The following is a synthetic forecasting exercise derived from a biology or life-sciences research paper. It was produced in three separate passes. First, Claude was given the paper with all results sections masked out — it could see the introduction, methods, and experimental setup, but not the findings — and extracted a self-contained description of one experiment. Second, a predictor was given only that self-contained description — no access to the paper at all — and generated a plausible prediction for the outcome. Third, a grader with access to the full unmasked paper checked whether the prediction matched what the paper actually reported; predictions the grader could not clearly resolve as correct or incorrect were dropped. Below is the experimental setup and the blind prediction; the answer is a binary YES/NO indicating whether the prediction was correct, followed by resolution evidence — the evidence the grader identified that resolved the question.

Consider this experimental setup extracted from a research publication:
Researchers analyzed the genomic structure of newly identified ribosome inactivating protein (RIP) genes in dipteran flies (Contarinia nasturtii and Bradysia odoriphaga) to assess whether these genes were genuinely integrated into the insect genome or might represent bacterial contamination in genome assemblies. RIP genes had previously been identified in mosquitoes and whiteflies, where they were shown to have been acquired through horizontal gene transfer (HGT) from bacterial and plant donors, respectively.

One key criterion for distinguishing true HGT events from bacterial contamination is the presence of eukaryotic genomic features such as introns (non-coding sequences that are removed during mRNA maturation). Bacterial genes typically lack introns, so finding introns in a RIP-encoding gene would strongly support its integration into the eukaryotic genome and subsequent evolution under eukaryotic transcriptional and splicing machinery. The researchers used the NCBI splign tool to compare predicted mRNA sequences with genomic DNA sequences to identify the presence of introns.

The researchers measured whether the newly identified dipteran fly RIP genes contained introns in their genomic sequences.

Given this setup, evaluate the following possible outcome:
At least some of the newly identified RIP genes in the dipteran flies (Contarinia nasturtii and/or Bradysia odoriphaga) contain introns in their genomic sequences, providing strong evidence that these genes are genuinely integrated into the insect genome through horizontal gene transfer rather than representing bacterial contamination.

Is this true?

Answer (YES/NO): YES